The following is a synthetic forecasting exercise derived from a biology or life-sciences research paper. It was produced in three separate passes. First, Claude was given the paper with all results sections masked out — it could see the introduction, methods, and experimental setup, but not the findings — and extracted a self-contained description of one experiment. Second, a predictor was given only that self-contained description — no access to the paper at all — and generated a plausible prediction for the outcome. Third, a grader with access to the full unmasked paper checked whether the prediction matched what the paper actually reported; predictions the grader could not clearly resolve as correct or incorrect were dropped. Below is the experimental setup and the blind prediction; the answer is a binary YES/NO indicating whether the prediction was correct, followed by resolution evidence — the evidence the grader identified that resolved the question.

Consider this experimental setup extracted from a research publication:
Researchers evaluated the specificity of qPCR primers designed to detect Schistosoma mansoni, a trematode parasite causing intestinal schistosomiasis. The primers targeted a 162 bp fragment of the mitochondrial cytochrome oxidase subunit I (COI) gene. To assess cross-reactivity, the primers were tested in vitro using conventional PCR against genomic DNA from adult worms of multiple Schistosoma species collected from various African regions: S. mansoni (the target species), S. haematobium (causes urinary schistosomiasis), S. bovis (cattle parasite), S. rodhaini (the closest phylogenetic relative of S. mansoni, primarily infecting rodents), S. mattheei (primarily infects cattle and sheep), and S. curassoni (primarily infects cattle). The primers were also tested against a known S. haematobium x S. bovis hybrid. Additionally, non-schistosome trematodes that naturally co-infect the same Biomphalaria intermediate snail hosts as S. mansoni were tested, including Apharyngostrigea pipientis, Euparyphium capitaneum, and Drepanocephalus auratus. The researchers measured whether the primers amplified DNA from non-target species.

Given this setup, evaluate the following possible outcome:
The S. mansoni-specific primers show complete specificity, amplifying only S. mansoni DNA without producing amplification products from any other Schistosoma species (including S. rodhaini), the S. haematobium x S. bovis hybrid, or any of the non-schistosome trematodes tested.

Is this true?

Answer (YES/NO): YES